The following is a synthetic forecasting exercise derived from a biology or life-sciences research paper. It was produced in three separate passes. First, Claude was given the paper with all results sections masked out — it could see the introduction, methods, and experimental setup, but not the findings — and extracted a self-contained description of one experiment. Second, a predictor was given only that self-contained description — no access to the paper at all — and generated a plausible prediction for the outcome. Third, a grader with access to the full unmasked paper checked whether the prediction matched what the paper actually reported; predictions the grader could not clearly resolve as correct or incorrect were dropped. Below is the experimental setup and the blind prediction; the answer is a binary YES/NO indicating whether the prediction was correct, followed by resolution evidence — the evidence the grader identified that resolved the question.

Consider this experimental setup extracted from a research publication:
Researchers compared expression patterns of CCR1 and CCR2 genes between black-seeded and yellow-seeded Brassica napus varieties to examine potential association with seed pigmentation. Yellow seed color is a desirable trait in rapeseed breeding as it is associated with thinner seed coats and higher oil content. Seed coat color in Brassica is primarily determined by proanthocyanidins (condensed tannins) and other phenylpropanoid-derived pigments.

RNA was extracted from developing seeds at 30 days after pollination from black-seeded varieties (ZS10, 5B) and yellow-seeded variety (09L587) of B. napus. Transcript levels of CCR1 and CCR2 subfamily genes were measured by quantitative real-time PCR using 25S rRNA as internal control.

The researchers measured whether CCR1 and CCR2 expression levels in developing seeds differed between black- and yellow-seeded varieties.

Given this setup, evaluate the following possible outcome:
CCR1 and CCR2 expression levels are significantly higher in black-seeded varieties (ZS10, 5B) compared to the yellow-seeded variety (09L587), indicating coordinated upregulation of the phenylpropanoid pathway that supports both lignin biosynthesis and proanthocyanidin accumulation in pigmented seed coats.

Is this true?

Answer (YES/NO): NO